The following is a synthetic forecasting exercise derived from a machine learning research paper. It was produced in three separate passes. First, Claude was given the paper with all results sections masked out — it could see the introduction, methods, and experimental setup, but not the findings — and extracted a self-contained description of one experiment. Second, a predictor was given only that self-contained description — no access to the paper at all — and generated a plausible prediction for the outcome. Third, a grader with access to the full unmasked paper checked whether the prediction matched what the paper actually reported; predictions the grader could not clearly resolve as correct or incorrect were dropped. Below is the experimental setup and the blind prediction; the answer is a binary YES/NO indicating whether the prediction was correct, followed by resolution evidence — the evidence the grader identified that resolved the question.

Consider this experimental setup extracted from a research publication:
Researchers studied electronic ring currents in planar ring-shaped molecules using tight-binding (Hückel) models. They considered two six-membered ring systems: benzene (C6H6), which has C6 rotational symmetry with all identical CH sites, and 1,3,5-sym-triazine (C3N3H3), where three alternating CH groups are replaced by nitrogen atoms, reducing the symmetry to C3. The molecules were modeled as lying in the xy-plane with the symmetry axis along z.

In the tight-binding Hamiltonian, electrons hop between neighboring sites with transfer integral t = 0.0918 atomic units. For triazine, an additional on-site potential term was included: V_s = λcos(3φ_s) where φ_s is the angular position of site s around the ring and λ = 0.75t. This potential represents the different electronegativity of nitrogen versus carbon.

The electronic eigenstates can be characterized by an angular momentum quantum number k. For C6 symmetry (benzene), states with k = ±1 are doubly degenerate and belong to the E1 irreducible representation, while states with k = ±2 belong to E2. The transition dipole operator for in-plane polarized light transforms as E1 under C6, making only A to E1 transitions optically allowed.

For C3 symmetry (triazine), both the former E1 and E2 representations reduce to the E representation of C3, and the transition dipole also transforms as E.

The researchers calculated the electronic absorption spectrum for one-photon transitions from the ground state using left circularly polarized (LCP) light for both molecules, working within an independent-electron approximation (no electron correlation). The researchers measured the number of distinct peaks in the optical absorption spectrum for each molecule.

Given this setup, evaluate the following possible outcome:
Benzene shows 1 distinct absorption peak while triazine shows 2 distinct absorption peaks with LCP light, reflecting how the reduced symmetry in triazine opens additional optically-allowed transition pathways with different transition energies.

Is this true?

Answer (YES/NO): YES